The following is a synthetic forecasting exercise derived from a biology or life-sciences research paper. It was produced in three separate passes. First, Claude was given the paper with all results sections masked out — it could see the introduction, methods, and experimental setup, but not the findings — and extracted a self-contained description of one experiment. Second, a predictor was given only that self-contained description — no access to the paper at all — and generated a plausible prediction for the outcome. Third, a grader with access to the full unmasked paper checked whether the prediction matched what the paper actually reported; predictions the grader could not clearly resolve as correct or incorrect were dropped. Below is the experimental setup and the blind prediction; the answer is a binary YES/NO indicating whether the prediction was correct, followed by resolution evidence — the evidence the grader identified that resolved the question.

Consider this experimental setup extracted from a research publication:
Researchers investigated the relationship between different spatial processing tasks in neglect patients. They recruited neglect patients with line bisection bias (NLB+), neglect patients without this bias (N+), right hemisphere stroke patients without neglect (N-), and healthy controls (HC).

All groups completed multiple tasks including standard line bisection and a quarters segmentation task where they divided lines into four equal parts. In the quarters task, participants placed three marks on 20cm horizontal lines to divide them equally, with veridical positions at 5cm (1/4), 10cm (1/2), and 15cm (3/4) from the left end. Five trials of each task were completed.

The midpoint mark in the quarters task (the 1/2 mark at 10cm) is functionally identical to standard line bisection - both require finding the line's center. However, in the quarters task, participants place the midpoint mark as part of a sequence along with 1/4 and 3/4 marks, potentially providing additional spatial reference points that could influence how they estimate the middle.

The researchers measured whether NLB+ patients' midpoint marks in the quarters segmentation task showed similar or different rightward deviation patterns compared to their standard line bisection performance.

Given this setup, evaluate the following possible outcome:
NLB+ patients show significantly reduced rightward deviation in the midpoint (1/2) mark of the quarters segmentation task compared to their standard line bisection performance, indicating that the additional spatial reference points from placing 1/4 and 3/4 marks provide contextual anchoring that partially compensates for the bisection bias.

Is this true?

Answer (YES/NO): NO